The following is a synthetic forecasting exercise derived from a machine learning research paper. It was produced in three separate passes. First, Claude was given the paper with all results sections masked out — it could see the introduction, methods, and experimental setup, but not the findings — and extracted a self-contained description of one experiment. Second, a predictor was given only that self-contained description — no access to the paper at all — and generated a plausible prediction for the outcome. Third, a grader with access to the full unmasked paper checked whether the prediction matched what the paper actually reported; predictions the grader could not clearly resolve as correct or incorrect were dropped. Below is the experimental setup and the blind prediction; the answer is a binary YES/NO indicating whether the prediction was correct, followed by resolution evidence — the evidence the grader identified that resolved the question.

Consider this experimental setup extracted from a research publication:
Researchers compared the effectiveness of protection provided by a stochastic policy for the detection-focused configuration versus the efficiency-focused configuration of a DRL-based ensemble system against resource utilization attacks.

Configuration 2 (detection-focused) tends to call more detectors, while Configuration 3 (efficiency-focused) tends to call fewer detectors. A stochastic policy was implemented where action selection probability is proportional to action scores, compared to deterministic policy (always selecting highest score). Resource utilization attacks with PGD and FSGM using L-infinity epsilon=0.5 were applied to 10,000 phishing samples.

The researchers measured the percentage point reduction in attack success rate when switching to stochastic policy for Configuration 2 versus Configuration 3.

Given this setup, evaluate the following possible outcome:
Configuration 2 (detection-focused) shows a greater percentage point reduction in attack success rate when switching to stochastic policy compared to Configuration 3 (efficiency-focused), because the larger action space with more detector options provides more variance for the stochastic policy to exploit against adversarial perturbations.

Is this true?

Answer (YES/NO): NO